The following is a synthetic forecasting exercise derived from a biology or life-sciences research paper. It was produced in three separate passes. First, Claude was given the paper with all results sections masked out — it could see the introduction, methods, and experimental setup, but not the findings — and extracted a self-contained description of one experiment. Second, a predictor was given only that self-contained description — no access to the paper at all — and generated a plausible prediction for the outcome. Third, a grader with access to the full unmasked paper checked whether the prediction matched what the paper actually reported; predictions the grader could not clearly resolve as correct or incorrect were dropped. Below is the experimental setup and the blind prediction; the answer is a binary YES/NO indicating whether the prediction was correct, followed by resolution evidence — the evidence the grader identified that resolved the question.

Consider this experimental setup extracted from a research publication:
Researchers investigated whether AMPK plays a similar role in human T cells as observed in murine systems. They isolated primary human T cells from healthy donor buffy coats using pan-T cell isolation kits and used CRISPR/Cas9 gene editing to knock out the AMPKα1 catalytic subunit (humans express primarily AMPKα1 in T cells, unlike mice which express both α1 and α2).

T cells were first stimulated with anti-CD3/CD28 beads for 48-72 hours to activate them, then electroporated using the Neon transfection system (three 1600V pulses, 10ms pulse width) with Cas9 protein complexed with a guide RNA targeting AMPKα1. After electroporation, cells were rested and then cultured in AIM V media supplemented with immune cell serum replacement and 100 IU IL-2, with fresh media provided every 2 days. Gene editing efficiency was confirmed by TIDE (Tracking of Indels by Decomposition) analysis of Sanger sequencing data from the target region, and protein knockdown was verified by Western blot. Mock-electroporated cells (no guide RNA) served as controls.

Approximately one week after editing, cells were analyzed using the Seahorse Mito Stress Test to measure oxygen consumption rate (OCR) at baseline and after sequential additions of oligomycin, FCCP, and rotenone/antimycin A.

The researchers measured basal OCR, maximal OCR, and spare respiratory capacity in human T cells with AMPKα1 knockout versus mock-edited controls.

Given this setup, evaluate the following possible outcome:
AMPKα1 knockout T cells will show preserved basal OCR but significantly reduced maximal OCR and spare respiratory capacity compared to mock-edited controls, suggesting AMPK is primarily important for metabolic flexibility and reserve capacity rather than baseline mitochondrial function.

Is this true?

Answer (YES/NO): YES